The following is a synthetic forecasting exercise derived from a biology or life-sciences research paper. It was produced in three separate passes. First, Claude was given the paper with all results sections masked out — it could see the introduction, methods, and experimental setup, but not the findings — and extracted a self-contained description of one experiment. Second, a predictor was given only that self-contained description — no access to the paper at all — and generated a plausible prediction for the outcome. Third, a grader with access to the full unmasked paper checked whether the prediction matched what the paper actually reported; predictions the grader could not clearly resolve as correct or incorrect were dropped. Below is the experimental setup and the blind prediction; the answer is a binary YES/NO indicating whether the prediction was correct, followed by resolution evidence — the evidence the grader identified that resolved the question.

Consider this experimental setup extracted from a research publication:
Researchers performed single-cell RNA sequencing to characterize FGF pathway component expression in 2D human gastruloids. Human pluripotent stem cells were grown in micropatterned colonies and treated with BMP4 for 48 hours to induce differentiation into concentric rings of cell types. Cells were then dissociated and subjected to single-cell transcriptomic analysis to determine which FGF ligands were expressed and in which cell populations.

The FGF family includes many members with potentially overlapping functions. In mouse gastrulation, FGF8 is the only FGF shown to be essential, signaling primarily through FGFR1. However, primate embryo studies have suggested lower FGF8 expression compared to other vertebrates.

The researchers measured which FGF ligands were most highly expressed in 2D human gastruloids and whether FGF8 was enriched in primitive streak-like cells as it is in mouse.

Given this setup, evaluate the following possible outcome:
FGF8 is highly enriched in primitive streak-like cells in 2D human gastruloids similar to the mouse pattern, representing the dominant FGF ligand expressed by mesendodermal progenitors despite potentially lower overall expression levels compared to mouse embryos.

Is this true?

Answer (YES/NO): NO